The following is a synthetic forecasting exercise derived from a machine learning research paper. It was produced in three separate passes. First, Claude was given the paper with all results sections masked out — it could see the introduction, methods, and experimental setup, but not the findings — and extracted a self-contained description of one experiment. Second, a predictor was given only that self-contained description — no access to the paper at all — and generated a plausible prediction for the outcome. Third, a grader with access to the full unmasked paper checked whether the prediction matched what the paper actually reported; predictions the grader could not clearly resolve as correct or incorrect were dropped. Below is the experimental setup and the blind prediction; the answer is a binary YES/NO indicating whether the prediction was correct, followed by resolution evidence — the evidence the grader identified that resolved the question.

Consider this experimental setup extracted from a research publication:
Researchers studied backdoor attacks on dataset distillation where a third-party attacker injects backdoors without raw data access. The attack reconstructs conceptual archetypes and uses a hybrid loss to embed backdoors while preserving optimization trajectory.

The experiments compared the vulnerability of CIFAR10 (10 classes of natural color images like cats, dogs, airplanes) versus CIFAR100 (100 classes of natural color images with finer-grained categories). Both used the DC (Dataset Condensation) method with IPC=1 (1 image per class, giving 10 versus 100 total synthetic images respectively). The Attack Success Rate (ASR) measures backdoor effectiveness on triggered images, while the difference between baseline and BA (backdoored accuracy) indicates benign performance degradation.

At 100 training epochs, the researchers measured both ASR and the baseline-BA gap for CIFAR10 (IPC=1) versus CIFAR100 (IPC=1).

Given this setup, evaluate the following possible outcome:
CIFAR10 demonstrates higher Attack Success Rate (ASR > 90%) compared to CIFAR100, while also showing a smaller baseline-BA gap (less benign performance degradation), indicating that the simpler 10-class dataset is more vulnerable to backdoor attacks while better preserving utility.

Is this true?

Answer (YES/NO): NO